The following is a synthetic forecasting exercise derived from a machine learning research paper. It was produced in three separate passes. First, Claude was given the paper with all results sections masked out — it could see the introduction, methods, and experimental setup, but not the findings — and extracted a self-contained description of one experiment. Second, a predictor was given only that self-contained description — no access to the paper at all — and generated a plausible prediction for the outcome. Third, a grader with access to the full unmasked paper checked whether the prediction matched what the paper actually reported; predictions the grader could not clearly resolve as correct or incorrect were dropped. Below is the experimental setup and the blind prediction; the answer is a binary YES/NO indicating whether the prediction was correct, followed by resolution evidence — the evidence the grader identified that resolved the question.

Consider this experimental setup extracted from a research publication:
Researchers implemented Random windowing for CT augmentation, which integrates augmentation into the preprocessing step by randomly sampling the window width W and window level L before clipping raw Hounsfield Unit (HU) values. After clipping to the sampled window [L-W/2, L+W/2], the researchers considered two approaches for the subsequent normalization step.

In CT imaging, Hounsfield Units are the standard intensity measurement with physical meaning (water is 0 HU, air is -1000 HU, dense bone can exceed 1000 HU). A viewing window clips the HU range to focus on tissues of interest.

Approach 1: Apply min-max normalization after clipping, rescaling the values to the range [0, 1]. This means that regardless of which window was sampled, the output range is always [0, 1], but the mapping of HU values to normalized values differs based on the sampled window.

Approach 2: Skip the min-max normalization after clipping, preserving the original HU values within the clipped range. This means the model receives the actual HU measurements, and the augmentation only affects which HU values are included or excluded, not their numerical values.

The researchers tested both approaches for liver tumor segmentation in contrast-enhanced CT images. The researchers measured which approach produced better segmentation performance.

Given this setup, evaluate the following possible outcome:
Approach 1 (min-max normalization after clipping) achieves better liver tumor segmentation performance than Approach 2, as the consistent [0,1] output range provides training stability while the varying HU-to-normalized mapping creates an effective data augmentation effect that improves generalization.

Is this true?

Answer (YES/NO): YES